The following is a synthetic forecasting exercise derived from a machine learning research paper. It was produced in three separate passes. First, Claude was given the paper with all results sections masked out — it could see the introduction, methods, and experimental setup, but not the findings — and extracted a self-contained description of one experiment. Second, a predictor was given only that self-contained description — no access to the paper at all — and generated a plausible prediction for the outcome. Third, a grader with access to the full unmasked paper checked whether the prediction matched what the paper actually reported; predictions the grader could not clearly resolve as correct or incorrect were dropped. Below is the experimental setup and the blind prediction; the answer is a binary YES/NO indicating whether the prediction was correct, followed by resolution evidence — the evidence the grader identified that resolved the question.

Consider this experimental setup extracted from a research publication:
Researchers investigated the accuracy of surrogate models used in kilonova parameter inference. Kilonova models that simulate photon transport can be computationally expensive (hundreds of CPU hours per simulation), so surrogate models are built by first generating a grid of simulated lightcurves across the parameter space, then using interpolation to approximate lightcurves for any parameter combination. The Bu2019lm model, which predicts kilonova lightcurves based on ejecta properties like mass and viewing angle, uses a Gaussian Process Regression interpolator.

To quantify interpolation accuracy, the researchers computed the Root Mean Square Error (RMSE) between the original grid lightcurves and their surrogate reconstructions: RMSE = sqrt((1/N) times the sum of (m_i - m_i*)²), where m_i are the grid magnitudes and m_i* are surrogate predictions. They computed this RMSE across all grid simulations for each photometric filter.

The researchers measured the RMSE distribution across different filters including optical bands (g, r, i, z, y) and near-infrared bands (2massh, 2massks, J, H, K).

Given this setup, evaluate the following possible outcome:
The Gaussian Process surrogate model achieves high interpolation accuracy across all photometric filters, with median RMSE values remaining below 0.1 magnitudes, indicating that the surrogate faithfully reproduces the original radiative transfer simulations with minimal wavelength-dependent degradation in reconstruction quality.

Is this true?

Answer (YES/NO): NO